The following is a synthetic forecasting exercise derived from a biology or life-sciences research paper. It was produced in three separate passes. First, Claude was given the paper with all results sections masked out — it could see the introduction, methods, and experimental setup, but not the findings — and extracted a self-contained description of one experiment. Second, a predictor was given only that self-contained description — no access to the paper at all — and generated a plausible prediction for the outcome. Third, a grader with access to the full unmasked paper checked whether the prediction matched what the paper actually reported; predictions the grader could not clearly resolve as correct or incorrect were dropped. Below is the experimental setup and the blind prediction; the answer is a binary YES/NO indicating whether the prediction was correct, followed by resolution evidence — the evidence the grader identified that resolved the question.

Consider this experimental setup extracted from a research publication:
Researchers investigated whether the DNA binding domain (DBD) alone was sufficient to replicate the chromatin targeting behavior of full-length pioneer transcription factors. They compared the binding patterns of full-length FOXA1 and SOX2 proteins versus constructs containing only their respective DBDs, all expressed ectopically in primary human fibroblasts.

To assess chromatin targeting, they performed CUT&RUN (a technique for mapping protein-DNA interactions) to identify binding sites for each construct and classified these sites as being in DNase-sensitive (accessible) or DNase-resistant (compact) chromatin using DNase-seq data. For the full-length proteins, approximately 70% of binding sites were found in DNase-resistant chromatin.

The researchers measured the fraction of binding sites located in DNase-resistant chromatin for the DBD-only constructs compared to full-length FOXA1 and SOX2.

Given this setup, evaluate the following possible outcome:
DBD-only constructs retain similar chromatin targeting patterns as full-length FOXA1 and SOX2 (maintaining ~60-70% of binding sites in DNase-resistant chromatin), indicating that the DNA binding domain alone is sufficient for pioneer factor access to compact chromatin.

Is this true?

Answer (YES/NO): NO